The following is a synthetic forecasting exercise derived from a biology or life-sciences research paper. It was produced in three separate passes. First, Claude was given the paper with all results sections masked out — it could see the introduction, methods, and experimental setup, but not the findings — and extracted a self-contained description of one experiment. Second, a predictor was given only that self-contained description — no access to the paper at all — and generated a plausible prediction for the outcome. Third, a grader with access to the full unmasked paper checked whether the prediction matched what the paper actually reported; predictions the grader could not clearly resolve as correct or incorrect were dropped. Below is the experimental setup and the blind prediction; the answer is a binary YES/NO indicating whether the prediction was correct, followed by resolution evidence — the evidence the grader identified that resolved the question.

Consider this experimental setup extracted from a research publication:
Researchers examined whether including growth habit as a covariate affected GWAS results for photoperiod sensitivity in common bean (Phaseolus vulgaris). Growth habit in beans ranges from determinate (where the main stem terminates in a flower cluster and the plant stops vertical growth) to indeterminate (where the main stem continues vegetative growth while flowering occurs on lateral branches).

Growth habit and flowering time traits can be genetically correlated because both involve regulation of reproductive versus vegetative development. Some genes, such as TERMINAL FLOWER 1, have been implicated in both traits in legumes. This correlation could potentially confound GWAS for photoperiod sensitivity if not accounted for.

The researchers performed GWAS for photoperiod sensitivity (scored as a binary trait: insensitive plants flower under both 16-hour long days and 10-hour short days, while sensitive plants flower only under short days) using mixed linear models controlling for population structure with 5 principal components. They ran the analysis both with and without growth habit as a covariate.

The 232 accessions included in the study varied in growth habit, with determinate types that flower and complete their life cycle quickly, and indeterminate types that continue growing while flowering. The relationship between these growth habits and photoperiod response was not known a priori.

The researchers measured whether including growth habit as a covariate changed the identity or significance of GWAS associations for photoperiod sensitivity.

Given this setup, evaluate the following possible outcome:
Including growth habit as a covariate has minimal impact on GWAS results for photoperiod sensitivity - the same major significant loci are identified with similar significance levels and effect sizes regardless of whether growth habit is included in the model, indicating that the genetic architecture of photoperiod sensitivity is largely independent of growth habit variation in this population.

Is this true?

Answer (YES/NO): NO